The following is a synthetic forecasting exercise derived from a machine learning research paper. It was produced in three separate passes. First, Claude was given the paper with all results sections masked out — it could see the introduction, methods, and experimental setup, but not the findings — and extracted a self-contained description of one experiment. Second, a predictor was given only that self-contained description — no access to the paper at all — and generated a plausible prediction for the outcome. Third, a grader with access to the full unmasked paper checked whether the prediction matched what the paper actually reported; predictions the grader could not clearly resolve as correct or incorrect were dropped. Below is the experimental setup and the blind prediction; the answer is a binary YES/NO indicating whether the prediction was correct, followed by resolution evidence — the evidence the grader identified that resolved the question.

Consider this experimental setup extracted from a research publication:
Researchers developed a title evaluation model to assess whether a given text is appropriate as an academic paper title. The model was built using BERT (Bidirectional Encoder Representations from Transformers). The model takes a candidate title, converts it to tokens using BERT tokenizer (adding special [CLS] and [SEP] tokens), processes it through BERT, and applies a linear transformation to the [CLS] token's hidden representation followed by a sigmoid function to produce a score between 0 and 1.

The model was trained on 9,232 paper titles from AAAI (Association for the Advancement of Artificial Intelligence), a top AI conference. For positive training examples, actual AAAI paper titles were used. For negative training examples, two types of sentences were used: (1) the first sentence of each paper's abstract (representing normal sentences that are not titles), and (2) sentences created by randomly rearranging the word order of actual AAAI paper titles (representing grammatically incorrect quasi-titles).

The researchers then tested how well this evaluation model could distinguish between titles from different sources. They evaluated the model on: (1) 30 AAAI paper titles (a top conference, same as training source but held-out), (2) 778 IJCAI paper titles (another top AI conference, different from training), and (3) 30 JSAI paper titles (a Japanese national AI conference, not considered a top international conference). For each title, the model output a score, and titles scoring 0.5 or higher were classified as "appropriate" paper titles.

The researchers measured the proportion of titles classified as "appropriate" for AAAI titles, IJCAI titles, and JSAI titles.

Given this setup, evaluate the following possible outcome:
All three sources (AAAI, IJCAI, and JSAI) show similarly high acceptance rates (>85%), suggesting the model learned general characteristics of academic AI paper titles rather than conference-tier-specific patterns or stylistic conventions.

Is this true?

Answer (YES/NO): NO